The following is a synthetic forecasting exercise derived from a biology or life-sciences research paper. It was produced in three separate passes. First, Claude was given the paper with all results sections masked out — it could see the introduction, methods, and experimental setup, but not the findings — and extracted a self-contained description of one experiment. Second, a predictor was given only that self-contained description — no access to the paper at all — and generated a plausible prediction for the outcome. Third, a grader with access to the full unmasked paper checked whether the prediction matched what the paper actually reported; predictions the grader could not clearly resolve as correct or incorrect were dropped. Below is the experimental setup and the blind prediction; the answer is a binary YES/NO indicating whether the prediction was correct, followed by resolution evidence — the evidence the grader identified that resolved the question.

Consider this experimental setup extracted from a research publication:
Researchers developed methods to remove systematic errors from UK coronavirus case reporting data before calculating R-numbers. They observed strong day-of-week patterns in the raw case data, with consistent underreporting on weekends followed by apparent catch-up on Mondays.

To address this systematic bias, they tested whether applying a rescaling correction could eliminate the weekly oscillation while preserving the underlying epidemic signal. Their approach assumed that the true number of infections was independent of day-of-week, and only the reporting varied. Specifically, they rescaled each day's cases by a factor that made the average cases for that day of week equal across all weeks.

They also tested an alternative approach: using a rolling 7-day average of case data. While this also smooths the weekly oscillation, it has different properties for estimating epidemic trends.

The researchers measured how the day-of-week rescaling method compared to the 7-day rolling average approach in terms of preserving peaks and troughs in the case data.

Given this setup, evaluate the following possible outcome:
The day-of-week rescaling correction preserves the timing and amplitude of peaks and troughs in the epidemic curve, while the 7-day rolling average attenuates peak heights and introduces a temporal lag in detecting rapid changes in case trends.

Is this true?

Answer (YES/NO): NO